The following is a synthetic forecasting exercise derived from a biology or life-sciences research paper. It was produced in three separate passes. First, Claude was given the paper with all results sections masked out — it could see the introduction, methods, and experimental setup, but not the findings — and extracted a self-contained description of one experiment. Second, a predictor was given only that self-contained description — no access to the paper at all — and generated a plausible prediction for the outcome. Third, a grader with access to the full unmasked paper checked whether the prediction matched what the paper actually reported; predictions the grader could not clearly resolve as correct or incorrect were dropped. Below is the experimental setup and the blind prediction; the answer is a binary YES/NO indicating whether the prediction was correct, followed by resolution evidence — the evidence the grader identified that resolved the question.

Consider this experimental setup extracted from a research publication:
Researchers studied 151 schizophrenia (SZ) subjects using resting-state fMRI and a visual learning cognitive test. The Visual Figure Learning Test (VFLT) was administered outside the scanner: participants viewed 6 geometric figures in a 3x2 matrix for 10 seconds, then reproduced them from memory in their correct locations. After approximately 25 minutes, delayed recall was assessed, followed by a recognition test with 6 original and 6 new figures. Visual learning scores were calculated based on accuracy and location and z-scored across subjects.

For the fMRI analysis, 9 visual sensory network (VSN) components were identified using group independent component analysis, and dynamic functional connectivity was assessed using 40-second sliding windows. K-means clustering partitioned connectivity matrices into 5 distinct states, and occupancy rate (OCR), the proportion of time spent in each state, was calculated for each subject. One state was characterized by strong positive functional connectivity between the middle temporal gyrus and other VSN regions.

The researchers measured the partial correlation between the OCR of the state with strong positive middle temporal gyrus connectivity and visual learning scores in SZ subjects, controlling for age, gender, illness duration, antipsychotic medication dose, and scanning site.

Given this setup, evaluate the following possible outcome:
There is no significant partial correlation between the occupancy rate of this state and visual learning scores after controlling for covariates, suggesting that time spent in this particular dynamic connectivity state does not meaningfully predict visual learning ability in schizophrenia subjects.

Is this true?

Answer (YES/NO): NO